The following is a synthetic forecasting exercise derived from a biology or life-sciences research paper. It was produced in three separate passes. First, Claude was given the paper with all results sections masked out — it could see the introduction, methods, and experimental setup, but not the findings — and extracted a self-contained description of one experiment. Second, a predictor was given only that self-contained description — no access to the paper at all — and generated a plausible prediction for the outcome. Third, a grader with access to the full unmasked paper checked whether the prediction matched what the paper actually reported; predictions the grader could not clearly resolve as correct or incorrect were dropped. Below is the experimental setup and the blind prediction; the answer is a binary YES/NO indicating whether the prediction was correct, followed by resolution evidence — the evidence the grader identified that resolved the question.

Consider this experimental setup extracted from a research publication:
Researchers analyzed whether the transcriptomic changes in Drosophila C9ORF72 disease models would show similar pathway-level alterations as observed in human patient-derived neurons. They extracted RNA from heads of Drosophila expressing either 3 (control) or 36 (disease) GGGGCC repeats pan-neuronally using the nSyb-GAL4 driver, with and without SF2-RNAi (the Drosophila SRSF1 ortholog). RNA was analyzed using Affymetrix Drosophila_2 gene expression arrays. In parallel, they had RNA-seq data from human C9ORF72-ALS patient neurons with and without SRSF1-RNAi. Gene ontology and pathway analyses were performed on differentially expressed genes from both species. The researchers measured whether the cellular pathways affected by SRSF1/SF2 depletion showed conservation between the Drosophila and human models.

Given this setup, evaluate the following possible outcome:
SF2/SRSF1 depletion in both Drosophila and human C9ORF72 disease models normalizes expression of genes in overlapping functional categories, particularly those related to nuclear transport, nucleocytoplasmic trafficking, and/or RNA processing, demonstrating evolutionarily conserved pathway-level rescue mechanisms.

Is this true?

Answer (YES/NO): NO